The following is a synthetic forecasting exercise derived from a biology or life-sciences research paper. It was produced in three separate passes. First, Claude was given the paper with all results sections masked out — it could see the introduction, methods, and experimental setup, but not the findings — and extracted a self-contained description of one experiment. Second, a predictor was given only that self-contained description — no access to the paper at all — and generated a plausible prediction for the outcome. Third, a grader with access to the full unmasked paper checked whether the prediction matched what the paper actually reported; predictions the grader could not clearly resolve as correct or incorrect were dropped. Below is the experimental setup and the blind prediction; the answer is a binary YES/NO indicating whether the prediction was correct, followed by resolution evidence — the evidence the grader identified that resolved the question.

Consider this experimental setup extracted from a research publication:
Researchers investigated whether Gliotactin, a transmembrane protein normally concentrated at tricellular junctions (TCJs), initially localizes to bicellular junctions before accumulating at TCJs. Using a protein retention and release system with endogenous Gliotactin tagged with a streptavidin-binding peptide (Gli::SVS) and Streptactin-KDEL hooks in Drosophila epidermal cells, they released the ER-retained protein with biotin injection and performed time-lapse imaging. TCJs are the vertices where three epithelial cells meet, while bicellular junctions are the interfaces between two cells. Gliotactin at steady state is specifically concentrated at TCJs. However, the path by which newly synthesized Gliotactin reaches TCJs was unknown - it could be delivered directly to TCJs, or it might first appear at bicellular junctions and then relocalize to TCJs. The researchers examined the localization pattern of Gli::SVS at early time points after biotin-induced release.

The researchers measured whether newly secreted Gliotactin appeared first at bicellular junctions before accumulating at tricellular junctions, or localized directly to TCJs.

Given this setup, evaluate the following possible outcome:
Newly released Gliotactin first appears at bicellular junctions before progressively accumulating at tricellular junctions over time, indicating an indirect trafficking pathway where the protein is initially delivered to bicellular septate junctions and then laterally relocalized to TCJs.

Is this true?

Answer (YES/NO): NO